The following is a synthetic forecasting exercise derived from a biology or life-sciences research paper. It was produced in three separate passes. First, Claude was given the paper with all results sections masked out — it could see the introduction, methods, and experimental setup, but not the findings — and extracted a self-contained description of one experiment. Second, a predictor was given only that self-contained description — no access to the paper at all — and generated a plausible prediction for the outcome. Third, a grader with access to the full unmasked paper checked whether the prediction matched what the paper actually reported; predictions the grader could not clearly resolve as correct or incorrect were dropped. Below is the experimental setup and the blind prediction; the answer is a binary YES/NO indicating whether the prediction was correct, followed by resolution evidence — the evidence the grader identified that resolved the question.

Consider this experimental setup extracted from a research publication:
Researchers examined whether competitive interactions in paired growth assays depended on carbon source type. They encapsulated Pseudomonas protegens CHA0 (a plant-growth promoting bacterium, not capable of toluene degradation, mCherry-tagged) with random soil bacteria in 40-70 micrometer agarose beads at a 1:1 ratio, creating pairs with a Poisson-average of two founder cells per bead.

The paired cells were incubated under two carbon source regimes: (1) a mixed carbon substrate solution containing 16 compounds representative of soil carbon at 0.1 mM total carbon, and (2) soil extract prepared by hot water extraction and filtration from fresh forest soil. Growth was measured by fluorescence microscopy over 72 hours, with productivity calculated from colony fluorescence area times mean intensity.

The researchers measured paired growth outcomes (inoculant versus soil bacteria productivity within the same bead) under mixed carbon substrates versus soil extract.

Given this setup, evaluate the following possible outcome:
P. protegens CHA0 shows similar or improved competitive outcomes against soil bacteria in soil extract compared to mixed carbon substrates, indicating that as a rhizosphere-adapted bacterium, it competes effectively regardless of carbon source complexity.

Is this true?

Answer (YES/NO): NO